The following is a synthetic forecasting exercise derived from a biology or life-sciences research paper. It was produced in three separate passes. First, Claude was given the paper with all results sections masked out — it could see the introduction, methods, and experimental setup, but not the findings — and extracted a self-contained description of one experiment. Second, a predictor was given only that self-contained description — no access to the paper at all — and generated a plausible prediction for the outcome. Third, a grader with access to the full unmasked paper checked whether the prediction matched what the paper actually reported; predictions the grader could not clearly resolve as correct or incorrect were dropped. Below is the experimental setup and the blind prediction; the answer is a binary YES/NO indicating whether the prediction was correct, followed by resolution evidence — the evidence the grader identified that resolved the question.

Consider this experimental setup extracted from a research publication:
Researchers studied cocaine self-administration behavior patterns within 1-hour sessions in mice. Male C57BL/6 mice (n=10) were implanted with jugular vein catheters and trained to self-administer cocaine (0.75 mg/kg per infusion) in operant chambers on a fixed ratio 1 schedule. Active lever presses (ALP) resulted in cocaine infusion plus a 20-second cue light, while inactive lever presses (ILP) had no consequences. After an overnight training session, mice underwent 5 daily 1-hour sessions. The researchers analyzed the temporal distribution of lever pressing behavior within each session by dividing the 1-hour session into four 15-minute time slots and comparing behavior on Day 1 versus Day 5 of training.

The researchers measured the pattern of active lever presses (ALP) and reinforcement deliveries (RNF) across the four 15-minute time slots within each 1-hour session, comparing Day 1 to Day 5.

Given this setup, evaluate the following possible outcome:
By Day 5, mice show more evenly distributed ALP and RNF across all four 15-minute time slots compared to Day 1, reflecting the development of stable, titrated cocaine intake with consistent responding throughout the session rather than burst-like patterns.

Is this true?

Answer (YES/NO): NO